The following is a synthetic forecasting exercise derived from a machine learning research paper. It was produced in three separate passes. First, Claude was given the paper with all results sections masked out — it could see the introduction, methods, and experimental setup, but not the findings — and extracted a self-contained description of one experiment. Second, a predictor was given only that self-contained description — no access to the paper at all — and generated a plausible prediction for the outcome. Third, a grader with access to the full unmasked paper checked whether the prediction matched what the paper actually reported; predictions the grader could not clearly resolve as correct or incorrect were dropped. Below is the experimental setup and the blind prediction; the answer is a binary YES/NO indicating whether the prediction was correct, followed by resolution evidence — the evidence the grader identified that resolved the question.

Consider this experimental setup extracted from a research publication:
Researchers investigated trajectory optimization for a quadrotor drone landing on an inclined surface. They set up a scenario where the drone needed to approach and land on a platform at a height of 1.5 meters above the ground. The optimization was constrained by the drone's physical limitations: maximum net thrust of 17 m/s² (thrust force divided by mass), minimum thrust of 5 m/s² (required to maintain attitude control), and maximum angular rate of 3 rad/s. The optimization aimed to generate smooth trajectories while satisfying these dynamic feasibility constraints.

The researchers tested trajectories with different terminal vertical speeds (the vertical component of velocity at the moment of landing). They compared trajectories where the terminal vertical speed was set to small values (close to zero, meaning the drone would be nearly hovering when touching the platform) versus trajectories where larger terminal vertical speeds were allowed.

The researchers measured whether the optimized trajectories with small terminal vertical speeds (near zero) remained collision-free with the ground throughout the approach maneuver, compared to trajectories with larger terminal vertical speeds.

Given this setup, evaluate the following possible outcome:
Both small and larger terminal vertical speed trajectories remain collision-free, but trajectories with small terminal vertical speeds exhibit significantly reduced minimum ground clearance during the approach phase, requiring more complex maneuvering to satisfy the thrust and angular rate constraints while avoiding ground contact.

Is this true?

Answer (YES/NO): NO